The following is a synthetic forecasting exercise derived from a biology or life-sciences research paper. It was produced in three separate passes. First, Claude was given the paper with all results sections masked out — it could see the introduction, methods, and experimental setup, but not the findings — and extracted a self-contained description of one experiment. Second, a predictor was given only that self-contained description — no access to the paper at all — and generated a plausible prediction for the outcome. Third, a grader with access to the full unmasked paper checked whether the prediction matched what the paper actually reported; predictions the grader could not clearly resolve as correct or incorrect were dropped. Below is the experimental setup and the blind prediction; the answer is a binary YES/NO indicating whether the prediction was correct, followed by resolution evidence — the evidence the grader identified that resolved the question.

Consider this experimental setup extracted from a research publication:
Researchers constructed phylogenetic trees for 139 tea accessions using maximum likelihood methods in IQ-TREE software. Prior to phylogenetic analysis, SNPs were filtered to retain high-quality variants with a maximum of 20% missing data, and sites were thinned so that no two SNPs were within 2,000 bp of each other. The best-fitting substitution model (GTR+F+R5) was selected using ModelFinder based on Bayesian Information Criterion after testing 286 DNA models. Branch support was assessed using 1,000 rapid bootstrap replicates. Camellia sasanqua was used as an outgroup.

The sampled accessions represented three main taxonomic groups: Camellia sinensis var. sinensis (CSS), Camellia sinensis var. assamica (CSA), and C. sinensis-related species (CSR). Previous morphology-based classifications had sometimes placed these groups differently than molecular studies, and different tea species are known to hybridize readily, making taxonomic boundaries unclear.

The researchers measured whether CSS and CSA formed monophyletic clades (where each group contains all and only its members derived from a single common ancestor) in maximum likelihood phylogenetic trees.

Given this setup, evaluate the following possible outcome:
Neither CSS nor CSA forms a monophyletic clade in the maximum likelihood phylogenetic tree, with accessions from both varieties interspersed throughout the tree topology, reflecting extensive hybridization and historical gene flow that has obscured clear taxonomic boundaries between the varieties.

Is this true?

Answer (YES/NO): NO